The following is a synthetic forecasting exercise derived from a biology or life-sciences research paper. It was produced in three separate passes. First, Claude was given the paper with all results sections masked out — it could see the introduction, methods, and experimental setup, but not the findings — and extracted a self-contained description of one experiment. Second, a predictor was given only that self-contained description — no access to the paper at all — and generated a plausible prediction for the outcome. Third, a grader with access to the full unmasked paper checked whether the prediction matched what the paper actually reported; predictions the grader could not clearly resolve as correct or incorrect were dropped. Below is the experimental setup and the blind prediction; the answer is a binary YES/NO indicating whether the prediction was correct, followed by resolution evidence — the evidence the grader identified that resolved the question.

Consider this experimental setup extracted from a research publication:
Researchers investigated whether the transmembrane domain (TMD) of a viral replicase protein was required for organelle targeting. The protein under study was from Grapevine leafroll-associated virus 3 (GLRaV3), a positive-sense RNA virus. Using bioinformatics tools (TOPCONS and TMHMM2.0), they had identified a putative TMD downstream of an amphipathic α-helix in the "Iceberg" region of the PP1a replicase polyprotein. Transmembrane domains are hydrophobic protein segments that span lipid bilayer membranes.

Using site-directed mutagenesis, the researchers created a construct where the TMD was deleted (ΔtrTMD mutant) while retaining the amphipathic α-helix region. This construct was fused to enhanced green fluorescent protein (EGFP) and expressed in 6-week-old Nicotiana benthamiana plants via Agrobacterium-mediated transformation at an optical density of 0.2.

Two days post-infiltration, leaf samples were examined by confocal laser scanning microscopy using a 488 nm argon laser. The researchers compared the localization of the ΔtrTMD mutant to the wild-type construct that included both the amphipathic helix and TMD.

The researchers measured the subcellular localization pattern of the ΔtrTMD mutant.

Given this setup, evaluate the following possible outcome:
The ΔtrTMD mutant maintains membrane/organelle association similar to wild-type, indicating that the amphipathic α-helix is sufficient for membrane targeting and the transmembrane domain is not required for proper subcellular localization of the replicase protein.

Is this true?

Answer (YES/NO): YES